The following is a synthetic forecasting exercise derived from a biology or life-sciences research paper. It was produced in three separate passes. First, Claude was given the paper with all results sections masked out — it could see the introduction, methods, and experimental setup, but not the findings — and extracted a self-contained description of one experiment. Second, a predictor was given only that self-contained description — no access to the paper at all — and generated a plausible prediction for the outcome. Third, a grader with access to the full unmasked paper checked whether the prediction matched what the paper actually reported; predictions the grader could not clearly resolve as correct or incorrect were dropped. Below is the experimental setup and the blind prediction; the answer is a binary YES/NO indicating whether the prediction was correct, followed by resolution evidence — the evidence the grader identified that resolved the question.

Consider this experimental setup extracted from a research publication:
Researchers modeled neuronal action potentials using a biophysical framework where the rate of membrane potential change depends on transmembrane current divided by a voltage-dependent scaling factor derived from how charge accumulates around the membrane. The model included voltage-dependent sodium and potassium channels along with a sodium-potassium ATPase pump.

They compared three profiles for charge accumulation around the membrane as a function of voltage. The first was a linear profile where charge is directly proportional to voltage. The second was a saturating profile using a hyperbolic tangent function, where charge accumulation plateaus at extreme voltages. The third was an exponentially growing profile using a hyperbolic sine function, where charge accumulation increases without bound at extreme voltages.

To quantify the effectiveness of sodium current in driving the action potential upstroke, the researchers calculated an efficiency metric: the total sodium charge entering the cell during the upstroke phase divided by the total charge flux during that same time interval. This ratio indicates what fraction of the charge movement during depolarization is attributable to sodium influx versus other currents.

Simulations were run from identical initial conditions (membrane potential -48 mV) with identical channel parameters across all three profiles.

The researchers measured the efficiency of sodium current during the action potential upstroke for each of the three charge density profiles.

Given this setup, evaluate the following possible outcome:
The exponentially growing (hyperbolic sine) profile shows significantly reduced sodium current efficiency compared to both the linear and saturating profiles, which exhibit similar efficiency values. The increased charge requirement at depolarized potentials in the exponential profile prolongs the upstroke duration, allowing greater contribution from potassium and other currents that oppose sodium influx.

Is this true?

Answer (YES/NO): NO